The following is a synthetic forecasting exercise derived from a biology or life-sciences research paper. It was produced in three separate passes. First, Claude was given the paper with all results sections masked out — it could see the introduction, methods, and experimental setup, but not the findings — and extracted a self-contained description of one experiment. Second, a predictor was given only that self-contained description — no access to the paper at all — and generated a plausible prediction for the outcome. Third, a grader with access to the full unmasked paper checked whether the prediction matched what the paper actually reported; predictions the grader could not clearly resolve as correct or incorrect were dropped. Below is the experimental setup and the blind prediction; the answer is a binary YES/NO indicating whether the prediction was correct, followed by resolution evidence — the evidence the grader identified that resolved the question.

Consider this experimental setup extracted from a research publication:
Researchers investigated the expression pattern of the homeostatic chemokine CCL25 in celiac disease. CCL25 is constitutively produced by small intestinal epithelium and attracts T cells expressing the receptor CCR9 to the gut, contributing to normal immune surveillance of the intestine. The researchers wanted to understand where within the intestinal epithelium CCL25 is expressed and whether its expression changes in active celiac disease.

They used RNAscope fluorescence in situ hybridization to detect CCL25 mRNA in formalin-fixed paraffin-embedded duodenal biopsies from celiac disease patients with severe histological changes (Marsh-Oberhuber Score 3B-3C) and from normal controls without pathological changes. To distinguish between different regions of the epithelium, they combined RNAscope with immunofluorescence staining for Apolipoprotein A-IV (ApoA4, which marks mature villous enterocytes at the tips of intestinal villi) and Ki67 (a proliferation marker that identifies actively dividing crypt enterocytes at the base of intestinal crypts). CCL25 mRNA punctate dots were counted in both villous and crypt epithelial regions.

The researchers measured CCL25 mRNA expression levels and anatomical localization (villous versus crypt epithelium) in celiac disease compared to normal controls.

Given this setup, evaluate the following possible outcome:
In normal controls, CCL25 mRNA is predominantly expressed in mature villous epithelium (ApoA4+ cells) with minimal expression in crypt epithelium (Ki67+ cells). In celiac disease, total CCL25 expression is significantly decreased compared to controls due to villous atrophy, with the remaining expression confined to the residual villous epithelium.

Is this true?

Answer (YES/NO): NO